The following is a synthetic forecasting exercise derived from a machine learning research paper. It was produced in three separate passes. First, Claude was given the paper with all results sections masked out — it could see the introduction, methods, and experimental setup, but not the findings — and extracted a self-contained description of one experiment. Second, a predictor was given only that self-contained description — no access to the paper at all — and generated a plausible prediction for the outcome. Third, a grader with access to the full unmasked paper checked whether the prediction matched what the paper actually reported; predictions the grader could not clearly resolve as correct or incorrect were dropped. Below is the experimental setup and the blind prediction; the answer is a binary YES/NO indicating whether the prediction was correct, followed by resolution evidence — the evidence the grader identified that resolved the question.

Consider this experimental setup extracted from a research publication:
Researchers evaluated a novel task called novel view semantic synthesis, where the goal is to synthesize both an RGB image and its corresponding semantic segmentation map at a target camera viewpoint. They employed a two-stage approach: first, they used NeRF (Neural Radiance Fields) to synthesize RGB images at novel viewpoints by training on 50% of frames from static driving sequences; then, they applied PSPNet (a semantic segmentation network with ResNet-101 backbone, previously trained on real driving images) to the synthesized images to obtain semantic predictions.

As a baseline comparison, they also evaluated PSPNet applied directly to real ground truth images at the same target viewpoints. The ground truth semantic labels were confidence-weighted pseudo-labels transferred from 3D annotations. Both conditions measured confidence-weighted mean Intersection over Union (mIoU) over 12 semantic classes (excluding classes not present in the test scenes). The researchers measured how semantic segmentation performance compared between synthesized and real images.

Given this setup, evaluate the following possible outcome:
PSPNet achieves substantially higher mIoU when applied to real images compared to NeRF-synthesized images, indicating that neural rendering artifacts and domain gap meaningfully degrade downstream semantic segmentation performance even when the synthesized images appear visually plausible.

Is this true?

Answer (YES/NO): YES